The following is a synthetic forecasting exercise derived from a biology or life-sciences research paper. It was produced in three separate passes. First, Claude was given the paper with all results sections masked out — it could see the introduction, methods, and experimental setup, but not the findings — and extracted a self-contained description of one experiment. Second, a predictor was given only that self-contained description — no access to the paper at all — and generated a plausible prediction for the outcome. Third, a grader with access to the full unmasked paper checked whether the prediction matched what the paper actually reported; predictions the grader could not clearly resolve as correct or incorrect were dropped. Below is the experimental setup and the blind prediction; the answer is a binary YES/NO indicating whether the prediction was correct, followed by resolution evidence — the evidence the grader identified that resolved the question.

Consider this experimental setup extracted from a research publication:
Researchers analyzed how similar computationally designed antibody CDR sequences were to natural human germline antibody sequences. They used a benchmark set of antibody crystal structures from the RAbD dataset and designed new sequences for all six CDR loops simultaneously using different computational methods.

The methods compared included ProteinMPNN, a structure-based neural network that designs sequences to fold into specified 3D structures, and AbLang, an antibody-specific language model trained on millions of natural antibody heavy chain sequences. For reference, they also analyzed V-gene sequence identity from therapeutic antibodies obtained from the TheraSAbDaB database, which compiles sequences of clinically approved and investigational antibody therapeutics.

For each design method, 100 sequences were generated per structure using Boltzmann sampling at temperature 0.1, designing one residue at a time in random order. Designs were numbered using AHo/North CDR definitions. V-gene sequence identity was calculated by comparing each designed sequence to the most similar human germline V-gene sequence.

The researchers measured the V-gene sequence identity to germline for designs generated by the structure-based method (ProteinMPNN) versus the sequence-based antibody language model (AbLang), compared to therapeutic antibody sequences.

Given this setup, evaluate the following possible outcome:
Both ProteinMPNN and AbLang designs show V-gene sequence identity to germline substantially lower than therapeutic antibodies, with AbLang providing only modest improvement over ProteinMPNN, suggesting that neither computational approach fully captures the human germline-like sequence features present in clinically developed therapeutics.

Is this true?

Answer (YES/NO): NO